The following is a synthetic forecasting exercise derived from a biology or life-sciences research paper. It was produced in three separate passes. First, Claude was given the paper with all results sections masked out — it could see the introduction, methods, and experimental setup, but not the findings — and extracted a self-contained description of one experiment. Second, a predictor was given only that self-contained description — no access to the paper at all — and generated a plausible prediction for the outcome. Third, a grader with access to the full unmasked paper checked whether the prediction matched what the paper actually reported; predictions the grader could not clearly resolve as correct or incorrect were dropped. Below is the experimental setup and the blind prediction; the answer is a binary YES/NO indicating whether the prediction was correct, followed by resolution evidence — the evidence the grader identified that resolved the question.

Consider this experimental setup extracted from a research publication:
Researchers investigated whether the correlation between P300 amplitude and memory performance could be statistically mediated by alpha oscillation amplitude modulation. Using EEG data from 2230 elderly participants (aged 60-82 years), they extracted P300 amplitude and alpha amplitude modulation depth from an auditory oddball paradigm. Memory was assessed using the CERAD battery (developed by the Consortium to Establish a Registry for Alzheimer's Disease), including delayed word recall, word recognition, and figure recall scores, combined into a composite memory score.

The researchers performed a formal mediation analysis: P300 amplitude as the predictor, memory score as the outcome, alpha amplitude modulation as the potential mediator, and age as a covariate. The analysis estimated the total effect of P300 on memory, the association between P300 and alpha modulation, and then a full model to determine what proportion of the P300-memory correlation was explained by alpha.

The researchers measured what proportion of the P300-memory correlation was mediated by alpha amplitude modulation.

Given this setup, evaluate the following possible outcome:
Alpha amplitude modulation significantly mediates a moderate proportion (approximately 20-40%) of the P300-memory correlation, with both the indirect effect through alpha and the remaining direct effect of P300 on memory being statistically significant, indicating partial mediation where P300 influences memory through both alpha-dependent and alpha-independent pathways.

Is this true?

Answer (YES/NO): NO